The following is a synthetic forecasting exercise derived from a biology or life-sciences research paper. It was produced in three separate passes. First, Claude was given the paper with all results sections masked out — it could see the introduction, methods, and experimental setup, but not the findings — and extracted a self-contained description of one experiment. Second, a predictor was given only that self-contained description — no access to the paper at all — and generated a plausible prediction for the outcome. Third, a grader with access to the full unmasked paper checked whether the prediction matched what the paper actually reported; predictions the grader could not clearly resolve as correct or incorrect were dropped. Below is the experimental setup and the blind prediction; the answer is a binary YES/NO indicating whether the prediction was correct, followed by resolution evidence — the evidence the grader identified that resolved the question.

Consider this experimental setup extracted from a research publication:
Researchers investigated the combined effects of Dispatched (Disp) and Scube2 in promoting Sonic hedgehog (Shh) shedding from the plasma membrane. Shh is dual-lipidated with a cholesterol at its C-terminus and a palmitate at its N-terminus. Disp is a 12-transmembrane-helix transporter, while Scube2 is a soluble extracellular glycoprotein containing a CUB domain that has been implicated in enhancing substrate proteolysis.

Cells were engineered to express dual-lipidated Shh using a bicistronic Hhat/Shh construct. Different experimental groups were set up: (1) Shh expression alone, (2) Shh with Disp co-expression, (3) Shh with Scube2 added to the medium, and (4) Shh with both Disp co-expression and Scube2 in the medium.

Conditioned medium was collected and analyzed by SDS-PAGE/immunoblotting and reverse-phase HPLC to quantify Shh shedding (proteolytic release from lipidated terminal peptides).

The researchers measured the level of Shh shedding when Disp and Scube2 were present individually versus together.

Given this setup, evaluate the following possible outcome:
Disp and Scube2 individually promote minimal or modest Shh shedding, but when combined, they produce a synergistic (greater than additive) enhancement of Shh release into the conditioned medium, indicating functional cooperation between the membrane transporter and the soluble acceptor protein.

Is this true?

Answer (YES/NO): NO